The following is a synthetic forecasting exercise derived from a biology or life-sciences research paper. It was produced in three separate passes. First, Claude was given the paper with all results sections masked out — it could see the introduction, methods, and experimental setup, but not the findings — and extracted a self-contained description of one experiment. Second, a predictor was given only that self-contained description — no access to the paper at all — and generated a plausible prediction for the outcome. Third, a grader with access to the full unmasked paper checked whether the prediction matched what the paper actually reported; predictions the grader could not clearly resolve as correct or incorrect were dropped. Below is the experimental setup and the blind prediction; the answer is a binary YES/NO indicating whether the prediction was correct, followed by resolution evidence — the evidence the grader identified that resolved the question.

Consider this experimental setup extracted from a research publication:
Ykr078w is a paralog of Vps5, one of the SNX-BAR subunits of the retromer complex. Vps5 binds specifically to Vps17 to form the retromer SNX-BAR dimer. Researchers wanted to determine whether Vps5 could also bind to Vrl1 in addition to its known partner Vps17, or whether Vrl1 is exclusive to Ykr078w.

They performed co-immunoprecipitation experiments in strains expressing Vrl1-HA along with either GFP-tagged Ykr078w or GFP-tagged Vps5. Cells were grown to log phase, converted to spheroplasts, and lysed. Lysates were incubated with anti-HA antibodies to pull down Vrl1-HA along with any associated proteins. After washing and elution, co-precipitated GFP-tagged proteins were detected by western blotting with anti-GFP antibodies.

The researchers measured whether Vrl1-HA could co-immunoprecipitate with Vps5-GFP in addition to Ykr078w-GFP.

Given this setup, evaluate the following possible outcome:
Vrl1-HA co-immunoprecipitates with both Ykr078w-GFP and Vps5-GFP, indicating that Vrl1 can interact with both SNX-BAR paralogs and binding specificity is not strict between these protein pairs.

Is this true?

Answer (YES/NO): NO